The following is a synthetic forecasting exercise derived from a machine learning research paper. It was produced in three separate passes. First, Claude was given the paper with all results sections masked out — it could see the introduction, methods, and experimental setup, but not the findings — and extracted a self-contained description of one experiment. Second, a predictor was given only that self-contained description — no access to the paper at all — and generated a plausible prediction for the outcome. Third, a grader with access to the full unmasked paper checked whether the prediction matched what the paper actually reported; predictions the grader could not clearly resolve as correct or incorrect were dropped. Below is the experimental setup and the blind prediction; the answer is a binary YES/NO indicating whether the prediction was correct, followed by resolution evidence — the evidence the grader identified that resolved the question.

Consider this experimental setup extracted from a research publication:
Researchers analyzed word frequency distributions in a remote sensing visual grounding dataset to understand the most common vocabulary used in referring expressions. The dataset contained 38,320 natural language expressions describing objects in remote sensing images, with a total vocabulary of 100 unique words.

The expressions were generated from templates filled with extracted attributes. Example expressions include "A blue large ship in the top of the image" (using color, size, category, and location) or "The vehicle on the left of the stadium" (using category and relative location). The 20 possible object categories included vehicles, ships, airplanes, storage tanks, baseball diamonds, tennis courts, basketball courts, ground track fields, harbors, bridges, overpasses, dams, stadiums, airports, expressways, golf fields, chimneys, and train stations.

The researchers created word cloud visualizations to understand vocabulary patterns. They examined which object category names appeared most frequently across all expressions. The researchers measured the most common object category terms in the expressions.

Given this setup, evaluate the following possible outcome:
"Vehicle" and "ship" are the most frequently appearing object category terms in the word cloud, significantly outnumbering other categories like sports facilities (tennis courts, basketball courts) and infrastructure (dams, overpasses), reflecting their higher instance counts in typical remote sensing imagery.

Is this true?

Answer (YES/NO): NO